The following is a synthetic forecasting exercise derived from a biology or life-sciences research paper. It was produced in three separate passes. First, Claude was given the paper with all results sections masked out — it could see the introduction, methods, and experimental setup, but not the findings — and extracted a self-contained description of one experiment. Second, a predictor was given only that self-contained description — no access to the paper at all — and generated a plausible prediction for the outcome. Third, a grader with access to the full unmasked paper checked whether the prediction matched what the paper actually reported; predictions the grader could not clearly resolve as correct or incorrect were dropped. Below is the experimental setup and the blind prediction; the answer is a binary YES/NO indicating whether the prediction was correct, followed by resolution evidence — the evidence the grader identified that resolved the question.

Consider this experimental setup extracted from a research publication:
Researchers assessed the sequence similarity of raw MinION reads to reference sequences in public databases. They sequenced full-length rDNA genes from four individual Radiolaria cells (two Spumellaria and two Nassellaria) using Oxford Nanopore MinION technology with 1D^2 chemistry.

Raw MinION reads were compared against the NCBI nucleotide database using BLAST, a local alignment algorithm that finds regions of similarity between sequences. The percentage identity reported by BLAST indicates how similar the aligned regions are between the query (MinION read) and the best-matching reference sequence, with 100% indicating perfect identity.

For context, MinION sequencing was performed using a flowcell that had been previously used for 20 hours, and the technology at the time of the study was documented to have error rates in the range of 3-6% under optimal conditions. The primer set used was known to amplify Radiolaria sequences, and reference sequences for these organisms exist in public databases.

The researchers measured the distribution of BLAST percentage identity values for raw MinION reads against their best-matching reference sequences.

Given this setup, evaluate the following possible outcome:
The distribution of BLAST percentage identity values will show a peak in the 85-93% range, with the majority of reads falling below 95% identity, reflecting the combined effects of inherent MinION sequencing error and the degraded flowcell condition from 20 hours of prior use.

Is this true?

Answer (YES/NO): YES